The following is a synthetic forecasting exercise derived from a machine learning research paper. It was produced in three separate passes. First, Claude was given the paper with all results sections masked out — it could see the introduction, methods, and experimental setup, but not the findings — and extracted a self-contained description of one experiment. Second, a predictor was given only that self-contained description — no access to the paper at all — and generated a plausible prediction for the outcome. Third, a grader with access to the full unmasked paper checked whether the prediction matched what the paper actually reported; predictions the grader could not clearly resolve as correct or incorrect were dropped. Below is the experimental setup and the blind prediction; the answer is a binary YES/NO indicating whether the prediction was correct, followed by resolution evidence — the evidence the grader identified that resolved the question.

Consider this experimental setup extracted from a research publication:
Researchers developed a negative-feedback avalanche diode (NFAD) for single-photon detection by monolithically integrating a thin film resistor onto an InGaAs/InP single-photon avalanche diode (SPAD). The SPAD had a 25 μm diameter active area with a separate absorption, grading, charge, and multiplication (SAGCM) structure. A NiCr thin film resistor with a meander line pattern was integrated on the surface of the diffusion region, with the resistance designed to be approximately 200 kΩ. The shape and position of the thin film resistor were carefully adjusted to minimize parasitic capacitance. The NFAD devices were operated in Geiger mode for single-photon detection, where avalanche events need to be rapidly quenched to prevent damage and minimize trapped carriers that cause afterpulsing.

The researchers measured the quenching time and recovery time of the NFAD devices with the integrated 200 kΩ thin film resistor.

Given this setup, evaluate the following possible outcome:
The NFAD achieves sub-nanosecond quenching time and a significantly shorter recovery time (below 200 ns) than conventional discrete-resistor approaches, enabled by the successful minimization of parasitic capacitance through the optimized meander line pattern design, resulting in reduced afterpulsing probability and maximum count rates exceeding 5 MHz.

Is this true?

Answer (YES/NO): NO